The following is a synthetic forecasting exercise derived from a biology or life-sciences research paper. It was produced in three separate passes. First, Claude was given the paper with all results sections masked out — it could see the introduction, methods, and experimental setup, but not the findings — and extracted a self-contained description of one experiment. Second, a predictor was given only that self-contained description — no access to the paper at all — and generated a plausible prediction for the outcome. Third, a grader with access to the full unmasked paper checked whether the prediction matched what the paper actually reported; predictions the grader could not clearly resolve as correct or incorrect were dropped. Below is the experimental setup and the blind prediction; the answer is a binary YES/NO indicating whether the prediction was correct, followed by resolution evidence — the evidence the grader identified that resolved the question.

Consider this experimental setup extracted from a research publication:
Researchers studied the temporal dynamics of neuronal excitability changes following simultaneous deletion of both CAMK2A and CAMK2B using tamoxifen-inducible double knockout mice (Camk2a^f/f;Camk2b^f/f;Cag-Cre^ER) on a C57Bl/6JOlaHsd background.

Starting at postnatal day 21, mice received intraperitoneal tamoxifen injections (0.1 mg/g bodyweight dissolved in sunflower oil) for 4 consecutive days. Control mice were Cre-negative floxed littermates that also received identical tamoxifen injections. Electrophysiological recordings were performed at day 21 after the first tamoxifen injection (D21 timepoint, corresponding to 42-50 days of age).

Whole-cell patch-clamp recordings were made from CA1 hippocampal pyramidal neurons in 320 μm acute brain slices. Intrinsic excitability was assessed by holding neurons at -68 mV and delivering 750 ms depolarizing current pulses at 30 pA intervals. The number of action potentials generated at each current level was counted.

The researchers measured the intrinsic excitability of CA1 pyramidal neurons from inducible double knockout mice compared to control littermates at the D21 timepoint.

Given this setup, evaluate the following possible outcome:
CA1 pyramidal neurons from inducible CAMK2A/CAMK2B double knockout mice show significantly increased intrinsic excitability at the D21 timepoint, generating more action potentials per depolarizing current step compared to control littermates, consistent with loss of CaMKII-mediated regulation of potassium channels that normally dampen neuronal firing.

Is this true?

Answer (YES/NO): YES